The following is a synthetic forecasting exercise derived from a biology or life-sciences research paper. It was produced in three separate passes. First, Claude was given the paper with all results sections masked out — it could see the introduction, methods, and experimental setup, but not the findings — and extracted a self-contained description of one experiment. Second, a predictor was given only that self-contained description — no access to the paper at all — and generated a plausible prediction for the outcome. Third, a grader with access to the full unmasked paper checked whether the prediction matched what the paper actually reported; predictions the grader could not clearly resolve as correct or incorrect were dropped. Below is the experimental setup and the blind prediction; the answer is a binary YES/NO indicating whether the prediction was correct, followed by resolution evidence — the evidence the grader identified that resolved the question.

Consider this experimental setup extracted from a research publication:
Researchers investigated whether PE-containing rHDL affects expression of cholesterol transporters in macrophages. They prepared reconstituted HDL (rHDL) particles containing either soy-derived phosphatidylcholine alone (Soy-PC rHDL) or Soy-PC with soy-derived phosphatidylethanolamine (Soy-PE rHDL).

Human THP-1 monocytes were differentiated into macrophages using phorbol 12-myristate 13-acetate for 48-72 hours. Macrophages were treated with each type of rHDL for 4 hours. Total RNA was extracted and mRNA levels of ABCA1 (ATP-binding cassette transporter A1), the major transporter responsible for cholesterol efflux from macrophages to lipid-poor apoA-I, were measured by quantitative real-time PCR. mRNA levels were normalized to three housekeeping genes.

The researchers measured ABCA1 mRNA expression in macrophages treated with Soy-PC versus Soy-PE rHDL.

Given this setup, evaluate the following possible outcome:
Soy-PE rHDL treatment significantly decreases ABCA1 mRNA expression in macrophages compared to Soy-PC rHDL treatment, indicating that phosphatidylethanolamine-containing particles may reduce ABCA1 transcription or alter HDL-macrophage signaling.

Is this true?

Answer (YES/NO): NO